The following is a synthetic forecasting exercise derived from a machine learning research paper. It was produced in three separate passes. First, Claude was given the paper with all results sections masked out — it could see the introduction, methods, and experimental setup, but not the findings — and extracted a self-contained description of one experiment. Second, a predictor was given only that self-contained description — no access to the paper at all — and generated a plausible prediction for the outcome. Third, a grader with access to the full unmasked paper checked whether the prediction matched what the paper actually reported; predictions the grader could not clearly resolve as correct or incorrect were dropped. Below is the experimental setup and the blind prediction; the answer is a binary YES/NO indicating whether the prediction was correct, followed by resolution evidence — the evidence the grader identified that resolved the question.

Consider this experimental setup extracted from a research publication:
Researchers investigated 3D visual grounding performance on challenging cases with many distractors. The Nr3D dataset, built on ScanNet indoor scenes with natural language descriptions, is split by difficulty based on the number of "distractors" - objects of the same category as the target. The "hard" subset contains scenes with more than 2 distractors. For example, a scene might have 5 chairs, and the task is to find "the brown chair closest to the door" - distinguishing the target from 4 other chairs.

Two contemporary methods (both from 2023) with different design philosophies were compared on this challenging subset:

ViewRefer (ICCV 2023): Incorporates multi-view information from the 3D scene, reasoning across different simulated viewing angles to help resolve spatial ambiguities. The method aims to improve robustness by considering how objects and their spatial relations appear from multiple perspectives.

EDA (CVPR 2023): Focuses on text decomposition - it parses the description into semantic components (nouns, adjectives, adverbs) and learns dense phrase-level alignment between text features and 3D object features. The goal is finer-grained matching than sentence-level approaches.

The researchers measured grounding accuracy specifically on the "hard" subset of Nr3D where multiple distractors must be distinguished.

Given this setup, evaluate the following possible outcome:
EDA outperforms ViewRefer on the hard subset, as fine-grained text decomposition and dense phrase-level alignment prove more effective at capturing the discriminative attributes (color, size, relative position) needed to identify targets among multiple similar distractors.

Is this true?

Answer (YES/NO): NO